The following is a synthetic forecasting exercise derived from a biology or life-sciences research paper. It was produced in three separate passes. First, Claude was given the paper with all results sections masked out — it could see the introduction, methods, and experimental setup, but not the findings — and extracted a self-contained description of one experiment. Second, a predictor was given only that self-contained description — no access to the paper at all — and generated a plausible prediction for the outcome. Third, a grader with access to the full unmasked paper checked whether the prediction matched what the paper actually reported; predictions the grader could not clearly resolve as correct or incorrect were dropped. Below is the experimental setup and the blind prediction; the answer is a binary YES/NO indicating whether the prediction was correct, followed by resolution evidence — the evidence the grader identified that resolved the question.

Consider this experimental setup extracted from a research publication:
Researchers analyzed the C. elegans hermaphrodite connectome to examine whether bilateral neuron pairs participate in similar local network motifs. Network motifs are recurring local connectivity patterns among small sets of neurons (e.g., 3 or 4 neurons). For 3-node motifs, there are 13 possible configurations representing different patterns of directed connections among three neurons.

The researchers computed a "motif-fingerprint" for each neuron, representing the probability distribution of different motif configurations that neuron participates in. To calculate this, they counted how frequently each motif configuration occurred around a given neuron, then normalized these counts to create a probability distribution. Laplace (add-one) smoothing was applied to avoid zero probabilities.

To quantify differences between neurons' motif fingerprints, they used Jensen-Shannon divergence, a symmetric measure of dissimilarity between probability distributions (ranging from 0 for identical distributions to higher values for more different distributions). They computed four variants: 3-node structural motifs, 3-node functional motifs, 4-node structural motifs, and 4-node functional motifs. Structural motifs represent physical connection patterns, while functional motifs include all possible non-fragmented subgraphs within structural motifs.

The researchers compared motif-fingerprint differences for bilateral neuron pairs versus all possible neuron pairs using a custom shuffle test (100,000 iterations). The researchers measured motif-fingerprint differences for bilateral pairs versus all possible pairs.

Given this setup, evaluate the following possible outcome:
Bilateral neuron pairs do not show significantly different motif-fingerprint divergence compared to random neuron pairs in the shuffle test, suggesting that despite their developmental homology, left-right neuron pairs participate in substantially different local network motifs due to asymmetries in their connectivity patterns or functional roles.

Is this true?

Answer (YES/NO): NO